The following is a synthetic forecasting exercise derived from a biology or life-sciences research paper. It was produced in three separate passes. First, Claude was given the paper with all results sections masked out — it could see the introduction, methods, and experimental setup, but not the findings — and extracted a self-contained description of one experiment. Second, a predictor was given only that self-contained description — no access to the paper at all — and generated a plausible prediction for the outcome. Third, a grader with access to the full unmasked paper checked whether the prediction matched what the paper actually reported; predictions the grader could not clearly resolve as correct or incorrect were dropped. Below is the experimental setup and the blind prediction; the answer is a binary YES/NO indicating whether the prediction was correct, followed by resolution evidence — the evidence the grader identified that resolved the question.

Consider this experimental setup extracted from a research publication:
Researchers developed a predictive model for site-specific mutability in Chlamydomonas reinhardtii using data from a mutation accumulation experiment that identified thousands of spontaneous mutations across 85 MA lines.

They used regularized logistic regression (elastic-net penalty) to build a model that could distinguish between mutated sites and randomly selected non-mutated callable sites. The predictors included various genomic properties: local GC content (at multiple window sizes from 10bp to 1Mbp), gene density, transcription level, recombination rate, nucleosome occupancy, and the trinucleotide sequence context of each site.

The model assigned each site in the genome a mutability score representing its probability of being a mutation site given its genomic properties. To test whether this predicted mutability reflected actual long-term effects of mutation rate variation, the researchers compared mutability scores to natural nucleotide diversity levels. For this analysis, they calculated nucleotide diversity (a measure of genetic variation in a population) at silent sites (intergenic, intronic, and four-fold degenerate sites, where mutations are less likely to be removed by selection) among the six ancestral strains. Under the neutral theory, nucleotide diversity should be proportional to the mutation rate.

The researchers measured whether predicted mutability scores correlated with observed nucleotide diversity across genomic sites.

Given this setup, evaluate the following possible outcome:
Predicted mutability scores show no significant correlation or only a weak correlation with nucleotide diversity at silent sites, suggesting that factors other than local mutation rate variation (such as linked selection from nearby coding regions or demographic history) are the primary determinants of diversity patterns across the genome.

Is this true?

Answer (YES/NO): NO